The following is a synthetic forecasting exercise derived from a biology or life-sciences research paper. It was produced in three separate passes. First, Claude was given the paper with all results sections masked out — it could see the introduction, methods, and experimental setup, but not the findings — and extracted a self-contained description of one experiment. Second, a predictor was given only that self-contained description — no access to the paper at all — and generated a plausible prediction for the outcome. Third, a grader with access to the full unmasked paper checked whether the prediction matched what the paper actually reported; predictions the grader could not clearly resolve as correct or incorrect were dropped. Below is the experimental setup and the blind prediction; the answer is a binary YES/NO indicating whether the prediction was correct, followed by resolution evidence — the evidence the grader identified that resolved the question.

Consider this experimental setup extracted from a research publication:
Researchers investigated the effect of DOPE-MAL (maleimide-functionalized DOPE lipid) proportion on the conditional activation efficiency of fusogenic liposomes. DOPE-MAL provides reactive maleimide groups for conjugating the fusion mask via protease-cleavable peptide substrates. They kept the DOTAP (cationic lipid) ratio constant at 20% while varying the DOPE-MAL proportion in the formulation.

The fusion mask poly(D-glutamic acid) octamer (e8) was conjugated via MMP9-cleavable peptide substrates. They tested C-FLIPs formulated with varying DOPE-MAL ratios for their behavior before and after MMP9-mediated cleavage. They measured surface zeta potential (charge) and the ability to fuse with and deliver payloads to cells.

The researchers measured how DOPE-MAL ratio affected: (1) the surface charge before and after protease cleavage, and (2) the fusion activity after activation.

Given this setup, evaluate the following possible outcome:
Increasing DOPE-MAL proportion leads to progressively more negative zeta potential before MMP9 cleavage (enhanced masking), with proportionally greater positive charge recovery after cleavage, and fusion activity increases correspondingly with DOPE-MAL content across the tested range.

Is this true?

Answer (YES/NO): NO